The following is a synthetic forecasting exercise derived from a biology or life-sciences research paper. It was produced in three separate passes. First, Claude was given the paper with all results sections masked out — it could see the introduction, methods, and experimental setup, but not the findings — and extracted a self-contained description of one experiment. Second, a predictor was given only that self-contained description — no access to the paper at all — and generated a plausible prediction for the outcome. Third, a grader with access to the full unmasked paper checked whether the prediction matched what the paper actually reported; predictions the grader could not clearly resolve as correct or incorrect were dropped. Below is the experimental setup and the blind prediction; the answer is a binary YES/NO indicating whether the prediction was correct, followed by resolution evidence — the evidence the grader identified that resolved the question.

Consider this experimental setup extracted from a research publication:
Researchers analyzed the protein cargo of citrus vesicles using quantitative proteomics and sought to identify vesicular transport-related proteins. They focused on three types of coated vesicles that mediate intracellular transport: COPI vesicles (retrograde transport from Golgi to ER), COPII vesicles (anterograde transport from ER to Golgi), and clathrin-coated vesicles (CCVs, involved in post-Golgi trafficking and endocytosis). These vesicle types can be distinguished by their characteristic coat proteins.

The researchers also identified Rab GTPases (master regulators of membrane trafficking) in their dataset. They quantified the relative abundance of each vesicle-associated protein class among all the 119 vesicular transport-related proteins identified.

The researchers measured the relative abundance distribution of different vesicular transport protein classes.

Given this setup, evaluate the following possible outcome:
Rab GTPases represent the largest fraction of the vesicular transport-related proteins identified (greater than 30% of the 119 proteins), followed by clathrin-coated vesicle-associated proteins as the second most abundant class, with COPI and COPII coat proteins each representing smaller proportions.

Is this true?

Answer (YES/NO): YES